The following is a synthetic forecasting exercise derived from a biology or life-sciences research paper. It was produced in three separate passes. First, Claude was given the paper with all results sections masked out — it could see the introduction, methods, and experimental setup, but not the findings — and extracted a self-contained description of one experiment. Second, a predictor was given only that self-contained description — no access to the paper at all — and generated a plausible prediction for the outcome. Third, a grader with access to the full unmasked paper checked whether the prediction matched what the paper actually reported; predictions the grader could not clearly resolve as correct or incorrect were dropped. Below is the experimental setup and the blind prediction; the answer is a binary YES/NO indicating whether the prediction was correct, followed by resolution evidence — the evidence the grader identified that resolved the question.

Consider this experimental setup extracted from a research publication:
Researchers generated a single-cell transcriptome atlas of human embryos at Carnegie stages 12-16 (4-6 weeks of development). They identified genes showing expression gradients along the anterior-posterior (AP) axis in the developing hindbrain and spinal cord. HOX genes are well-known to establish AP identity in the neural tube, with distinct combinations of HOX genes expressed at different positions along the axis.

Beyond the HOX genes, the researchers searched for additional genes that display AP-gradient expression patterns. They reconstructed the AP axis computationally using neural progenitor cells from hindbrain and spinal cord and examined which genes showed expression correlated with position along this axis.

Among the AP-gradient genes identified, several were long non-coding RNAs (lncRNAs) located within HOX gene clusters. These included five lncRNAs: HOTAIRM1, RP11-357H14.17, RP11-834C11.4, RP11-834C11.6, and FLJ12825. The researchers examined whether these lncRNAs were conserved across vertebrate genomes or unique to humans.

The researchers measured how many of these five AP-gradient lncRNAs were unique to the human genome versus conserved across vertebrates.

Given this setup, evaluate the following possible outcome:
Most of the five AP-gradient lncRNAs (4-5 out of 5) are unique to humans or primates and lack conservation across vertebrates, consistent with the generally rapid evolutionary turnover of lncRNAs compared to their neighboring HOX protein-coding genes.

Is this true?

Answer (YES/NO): YES